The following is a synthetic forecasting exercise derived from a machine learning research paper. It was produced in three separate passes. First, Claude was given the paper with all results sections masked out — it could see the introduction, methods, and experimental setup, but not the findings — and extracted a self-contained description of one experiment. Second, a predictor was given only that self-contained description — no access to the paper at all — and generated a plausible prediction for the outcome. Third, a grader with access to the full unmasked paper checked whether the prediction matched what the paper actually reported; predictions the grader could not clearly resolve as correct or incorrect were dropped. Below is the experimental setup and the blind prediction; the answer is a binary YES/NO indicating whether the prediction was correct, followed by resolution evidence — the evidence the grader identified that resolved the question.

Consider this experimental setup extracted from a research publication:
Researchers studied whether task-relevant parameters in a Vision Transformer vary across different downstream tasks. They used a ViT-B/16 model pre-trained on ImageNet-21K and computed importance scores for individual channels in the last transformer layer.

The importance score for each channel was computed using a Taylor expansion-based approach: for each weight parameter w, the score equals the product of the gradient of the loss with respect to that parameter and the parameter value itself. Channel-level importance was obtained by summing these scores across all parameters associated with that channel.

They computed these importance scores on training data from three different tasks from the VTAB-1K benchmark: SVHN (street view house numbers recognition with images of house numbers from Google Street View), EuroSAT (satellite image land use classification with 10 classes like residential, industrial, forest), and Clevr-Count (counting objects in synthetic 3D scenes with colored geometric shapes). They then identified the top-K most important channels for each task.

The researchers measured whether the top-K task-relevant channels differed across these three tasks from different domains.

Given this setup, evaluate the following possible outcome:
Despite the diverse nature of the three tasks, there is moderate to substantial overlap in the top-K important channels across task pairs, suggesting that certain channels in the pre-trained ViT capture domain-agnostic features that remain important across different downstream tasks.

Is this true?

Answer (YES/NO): NO